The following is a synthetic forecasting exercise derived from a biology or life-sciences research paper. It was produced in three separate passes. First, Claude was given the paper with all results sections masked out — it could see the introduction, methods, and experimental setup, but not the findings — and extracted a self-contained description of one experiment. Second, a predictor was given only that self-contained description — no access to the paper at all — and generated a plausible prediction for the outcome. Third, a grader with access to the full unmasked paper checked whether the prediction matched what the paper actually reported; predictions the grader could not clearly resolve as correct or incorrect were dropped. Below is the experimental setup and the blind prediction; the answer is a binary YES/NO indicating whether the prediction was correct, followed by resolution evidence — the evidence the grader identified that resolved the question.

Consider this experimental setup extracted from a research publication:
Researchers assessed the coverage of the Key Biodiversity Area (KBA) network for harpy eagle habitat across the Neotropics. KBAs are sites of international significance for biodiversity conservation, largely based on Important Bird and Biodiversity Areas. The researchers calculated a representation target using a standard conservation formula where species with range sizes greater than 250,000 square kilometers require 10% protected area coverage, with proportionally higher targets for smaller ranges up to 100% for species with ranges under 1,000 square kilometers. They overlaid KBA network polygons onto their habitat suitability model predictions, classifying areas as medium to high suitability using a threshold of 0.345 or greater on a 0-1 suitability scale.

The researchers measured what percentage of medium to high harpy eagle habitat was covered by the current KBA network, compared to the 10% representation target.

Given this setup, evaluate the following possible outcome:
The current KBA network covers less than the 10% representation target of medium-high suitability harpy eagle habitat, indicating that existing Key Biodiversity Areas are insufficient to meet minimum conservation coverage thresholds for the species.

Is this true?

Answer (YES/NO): NO